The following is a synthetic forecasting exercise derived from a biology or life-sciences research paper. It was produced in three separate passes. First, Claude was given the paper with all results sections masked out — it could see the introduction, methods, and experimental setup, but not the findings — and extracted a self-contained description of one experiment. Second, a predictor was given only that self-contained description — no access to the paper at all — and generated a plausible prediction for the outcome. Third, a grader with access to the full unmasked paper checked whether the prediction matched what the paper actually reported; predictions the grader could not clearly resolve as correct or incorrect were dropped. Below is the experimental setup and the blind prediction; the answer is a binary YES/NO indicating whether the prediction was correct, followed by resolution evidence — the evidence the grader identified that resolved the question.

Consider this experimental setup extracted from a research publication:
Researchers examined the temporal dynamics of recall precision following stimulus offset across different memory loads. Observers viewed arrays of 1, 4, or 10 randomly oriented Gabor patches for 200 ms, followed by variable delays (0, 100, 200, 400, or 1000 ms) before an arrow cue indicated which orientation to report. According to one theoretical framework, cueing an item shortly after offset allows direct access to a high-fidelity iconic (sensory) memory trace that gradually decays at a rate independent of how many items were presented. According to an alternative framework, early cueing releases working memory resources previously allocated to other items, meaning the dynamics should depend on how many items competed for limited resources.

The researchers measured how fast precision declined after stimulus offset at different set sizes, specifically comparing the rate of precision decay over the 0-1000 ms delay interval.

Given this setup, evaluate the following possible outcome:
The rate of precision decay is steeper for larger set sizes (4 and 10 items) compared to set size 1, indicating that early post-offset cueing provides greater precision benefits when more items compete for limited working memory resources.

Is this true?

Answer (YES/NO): YES